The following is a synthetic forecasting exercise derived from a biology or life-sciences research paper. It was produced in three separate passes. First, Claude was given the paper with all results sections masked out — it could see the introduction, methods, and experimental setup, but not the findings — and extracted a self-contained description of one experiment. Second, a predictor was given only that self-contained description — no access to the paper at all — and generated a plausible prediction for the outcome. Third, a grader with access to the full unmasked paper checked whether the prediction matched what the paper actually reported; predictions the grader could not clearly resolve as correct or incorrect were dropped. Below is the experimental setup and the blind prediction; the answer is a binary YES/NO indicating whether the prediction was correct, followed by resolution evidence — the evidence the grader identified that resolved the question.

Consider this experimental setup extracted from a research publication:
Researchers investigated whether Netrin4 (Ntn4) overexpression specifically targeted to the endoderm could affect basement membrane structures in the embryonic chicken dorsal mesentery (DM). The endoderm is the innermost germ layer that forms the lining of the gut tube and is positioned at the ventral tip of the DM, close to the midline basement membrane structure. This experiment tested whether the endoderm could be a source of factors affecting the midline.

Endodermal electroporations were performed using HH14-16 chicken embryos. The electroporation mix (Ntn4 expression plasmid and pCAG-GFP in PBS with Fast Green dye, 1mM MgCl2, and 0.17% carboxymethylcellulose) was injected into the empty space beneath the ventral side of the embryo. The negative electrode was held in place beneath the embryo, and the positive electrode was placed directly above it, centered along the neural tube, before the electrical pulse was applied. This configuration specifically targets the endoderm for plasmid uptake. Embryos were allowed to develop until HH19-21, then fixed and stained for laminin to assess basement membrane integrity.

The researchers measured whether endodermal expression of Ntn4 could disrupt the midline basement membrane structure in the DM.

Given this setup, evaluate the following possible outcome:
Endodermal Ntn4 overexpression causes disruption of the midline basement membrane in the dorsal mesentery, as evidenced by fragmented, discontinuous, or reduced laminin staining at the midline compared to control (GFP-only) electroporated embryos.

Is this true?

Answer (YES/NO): NO